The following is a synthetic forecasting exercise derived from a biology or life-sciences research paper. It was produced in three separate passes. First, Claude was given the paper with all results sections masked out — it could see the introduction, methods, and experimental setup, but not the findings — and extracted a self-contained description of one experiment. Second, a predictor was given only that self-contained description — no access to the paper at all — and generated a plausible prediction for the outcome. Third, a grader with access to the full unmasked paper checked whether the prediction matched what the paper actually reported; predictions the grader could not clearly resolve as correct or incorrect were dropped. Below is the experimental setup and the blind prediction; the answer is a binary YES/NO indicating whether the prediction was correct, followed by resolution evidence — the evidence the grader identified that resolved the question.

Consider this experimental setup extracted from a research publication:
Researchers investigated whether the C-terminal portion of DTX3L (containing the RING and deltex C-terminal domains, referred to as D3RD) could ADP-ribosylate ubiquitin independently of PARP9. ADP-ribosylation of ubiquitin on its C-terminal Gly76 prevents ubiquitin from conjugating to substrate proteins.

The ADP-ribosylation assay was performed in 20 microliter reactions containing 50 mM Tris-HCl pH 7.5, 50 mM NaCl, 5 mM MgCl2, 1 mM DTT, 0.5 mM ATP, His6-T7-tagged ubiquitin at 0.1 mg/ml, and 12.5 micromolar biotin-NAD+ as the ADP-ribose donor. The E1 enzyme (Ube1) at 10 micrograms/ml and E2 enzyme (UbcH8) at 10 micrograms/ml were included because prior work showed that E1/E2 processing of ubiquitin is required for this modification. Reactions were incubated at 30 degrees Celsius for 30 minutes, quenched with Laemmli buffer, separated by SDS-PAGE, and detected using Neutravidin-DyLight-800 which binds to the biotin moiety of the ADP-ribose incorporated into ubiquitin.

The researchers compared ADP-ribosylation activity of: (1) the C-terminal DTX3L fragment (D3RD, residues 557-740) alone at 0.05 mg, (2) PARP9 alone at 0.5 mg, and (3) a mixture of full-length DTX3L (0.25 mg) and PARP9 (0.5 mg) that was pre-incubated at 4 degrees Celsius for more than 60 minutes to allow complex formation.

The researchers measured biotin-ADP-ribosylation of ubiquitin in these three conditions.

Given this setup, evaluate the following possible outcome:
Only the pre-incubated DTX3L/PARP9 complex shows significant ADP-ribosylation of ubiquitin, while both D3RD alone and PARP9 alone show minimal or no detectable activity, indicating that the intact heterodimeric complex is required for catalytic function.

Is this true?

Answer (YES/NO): NO